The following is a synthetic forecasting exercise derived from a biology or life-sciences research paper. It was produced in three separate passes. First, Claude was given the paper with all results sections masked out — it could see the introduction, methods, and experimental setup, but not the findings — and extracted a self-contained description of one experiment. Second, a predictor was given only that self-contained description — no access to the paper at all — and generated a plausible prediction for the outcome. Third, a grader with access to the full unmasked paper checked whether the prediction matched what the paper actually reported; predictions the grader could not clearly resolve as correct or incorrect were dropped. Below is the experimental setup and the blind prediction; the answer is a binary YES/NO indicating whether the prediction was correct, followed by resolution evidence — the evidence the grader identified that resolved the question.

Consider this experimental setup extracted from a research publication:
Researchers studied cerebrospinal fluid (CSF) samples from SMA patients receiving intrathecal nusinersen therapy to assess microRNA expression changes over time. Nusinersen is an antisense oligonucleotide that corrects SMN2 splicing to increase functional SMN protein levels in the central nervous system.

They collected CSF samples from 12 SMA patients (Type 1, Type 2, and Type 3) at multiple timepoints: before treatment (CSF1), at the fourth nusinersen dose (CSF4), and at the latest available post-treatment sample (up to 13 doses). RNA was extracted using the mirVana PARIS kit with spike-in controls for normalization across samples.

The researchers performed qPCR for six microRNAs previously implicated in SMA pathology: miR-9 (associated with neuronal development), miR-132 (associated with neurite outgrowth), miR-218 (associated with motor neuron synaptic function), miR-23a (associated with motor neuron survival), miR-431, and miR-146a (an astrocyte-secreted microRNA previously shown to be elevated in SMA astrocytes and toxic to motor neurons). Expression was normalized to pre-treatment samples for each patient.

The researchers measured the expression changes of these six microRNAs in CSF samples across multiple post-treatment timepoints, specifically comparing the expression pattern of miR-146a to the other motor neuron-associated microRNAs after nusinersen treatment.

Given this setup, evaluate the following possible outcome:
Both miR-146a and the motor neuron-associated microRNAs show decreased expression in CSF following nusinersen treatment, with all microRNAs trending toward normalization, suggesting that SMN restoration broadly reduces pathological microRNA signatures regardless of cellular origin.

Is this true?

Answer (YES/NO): NO